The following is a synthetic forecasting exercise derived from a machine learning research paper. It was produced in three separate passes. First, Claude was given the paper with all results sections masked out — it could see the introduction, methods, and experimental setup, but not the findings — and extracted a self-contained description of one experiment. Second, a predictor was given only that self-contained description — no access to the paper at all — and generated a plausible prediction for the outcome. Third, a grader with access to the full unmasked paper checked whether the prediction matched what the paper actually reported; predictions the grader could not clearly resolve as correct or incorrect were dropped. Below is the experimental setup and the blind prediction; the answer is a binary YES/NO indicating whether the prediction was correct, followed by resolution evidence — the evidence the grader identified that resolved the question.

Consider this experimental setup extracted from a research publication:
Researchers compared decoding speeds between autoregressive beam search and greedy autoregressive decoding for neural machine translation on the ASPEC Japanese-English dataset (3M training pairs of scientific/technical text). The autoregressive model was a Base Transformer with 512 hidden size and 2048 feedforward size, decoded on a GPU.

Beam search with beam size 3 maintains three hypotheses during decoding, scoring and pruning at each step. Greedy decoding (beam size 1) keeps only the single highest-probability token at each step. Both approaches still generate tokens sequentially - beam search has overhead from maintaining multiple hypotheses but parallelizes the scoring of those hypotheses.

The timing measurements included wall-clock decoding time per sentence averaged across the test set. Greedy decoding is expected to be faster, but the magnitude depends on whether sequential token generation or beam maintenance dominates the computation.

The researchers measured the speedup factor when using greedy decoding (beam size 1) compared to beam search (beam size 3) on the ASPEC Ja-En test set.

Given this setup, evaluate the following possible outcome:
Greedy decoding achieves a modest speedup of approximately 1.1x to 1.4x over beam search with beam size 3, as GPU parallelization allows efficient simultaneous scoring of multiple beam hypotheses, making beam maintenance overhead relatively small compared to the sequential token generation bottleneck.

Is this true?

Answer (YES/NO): YES